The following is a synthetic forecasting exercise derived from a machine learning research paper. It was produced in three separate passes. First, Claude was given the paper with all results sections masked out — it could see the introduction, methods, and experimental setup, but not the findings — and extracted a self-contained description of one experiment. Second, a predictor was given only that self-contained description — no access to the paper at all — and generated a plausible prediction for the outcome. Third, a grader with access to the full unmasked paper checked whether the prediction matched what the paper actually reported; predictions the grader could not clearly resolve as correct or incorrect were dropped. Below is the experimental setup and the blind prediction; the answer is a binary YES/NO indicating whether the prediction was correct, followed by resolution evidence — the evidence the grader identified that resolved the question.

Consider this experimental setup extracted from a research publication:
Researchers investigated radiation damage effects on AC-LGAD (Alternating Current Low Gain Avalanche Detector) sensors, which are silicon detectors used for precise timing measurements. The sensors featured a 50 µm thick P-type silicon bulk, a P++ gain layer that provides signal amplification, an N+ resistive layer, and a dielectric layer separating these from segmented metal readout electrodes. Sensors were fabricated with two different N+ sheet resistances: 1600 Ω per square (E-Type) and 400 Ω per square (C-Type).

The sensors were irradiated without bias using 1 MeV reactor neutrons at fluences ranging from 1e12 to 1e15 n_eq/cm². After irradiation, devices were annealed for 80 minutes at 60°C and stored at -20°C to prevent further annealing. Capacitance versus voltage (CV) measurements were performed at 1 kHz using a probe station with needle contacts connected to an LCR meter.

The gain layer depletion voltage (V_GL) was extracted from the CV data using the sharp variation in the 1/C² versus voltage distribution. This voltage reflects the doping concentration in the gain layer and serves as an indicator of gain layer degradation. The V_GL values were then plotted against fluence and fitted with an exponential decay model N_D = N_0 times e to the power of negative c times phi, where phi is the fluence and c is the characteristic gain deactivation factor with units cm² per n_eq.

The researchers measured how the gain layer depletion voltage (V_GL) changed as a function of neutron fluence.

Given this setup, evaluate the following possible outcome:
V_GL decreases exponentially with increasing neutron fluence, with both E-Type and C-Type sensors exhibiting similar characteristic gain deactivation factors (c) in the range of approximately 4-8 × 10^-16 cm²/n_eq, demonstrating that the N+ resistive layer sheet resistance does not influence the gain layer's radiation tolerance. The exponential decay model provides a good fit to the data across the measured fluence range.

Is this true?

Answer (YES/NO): NO